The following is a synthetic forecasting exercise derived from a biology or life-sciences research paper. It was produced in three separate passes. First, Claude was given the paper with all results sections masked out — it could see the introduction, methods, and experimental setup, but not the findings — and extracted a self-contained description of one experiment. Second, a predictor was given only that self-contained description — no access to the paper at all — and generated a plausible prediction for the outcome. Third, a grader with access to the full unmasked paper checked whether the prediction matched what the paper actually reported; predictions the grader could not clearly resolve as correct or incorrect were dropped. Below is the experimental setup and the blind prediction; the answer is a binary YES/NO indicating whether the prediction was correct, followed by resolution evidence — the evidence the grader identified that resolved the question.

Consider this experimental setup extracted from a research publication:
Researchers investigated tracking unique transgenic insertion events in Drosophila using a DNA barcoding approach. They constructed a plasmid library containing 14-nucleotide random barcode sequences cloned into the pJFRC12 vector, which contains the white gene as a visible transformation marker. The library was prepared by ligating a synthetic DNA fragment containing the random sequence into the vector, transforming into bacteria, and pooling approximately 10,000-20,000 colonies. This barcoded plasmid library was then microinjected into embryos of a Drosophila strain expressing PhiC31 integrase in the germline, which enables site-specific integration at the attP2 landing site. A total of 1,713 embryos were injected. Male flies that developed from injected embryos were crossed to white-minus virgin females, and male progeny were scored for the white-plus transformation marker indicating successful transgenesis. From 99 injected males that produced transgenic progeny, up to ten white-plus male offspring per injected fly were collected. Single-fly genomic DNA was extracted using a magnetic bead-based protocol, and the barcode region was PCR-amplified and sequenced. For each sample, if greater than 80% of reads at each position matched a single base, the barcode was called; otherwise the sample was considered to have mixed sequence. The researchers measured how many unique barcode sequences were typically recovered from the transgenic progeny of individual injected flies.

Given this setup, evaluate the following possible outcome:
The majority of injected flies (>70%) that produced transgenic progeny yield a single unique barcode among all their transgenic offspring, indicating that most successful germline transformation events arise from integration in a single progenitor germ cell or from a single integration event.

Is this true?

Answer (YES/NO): NO